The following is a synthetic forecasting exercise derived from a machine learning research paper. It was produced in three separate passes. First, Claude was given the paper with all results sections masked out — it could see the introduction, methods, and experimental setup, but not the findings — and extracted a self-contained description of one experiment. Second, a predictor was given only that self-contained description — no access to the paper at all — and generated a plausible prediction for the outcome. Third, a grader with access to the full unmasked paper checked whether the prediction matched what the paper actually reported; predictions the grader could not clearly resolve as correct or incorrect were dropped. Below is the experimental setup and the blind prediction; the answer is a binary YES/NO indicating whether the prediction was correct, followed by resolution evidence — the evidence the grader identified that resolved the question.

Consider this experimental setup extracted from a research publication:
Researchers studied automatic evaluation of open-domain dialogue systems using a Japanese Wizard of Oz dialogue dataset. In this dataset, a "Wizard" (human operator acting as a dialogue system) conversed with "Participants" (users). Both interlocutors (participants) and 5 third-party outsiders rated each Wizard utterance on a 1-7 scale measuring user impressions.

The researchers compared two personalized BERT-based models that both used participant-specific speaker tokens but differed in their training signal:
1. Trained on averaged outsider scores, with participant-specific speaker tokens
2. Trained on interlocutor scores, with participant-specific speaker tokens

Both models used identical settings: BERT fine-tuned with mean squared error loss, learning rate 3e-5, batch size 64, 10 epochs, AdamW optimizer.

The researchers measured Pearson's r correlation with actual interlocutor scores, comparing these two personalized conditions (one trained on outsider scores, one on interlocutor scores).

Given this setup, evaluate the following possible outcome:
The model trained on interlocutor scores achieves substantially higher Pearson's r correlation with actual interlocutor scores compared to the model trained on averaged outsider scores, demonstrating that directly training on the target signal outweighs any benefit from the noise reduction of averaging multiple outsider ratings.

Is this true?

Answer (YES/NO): YES